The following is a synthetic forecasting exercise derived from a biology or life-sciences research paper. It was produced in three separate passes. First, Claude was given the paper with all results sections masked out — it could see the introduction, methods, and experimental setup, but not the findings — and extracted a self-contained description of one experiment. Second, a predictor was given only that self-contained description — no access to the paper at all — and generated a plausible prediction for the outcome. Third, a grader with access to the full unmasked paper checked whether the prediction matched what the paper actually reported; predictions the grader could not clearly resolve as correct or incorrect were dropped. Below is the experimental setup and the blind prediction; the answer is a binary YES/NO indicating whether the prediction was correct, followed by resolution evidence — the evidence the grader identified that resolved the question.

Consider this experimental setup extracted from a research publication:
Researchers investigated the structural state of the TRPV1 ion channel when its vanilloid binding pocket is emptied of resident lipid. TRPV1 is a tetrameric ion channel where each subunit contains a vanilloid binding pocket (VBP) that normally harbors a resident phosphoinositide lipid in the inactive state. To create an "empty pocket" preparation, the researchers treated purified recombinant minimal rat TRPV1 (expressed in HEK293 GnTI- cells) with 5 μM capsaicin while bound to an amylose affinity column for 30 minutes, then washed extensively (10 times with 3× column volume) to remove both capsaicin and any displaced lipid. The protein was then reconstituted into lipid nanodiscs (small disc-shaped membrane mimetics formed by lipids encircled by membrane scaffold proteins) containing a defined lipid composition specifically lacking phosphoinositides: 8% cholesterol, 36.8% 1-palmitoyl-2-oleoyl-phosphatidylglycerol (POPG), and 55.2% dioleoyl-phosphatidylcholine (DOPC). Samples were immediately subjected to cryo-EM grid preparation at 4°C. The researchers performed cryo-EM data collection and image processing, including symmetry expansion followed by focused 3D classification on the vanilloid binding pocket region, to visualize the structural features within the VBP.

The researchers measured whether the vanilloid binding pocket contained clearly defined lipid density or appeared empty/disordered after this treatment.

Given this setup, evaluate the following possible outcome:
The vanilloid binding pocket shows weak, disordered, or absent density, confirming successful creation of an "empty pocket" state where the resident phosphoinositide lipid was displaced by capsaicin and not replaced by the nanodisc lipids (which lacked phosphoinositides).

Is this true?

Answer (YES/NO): YES